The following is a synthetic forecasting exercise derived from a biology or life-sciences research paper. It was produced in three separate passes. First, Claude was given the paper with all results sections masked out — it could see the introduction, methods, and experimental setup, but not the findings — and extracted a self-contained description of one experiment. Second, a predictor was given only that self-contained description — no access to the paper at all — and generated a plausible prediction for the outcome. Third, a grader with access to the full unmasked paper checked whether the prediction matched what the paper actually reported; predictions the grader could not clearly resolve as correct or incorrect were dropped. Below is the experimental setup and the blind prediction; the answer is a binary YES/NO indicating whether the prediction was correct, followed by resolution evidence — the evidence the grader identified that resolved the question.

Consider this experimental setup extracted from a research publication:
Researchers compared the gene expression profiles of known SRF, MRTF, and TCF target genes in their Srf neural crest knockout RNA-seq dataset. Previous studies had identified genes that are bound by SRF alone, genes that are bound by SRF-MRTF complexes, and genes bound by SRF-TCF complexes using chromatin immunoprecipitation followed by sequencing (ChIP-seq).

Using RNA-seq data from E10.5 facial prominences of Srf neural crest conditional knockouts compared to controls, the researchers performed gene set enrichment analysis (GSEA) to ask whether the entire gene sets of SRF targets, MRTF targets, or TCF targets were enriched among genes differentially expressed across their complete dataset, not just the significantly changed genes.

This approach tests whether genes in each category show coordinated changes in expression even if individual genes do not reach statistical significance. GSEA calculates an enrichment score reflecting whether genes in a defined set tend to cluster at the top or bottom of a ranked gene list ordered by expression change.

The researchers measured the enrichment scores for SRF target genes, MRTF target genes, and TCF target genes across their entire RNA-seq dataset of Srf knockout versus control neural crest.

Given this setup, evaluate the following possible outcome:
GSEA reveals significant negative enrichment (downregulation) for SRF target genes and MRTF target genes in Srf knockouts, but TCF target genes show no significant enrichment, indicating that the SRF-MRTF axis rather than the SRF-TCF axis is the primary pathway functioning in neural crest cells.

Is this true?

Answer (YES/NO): NO